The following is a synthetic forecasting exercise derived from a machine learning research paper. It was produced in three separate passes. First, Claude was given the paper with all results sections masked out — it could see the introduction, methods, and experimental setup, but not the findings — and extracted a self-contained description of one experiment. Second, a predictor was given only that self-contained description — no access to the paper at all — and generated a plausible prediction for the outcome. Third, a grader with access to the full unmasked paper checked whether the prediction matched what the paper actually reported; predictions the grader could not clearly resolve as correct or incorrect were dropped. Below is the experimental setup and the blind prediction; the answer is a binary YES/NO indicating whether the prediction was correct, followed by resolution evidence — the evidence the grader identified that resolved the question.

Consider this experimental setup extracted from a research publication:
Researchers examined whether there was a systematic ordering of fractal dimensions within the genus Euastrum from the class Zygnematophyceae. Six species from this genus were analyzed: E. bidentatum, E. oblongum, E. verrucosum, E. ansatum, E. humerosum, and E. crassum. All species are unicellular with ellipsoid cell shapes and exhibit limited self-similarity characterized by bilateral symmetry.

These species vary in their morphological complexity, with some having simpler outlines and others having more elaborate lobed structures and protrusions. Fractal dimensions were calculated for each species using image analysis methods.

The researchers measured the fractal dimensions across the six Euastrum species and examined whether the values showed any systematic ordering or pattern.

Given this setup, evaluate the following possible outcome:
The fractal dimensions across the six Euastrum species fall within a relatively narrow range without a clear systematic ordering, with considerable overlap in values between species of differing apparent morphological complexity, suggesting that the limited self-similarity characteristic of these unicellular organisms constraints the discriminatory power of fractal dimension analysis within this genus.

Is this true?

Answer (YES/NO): NO